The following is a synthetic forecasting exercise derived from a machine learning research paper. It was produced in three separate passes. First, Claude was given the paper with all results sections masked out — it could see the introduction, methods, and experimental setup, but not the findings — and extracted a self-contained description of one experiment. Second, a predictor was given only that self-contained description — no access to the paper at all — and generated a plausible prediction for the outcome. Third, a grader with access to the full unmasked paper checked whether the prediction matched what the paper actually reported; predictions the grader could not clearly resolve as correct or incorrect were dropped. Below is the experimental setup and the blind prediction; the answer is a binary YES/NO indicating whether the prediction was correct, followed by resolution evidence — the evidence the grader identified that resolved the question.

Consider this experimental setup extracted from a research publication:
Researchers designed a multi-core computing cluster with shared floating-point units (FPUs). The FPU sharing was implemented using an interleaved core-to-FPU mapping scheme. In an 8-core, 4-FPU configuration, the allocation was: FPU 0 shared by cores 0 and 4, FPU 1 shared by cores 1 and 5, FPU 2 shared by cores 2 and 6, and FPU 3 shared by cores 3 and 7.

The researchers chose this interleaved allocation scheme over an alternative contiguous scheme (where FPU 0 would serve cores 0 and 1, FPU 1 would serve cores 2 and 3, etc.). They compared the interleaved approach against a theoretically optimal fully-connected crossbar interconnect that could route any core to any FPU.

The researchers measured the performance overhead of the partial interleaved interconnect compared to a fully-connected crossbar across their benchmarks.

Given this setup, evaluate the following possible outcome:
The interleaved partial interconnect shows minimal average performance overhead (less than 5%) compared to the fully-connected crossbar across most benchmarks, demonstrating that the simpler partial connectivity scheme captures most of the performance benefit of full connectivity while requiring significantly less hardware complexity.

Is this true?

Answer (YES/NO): YES